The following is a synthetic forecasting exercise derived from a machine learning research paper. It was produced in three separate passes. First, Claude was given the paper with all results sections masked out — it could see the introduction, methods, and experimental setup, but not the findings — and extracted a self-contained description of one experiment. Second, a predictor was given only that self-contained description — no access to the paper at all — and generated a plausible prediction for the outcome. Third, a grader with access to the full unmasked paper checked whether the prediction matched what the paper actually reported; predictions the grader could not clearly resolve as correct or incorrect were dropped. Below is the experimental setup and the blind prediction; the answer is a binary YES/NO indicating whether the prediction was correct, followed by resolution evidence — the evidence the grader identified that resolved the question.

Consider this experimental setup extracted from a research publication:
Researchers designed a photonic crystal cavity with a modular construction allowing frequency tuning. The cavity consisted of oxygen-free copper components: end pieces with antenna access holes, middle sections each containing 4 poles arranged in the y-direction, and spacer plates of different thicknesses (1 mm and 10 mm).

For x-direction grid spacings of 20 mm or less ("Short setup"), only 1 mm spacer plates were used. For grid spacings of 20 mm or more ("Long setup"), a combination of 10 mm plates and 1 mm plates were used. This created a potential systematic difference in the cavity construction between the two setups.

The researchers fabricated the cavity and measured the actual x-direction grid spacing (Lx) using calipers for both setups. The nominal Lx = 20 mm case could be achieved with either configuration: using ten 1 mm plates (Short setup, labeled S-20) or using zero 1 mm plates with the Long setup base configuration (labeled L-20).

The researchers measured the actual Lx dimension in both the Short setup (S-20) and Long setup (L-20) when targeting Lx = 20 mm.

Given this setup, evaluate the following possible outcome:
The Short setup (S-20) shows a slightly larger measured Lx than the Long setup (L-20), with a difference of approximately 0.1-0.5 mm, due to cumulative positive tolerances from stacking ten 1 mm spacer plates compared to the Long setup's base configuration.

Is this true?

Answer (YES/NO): YES